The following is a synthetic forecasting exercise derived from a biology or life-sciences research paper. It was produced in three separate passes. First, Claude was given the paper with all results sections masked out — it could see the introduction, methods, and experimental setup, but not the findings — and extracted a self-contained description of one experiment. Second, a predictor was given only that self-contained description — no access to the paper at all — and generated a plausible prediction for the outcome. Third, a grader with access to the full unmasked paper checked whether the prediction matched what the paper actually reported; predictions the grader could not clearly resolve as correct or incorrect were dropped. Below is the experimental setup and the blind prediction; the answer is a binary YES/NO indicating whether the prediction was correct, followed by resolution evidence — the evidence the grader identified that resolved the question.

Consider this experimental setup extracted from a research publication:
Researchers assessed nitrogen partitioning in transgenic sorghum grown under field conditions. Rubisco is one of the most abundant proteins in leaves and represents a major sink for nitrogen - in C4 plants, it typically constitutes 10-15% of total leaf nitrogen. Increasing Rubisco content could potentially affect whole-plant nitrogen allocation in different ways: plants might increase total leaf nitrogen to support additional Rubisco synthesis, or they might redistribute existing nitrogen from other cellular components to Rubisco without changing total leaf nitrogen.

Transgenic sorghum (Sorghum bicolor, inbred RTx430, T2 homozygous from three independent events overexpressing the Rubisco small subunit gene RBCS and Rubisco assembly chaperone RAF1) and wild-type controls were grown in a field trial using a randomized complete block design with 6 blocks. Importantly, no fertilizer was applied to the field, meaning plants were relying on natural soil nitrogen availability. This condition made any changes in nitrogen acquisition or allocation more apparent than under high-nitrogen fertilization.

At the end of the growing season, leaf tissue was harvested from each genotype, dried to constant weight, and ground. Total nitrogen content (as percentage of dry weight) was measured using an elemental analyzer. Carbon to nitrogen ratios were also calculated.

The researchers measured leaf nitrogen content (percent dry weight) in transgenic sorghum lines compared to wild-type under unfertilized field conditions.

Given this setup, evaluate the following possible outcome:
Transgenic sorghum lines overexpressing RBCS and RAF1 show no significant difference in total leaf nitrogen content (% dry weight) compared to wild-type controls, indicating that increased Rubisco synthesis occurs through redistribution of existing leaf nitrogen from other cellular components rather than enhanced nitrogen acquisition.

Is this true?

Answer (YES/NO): YES